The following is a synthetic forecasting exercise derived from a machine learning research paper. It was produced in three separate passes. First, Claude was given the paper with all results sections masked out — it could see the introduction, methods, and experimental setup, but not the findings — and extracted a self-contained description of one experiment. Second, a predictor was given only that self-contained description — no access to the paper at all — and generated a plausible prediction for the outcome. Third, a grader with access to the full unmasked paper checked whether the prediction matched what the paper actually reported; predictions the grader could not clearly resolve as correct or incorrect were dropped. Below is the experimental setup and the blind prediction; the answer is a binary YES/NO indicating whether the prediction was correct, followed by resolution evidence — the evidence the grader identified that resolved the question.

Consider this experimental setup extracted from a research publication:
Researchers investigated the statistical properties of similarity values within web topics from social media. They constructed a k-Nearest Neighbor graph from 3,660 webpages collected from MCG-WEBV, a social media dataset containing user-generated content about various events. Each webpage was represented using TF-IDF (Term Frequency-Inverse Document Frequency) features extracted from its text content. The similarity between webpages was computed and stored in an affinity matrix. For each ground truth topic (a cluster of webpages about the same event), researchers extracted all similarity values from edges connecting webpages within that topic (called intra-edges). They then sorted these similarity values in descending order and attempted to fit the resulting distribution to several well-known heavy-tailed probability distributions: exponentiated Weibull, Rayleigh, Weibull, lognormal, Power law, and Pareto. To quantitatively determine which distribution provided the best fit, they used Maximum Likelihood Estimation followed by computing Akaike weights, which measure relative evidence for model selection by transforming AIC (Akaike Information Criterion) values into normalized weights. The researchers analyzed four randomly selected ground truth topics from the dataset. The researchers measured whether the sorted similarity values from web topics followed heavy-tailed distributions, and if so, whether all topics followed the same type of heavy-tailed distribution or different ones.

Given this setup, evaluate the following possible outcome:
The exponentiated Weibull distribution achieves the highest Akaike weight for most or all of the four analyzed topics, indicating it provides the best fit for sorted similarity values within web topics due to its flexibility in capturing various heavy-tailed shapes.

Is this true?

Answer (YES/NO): NO